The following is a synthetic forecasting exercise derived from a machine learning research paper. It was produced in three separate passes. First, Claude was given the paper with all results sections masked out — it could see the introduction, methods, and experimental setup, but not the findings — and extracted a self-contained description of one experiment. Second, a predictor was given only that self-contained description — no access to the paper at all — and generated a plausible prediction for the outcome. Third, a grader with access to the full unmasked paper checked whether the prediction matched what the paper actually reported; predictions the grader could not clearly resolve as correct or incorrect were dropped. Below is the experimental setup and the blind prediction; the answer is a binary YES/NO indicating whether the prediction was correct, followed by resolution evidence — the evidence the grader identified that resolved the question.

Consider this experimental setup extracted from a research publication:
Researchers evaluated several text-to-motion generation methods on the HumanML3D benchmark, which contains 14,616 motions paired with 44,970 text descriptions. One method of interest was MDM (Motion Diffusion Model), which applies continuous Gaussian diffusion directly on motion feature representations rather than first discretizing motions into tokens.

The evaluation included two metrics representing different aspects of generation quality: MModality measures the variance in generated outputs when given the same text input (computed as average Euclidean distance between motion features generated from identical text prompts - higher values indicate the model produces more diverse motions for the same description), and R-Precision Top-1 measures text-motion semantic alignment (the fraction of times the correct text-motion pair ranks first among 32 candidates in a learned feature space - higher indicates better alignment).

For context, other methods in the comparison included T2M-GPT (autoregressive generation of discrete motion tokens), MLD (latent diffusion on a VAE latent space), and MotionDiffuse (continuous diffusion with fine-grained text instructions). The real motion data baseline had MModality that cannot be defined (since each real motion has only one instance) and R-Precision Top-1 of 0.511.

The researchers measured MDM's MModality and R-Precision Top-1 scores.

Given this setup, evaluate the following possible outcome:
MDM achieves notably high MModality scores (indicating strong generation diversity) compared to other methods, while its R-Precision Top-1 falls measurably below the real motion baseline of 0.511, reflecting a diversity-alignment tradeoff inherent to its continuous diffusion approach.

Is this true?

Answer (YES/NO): YES